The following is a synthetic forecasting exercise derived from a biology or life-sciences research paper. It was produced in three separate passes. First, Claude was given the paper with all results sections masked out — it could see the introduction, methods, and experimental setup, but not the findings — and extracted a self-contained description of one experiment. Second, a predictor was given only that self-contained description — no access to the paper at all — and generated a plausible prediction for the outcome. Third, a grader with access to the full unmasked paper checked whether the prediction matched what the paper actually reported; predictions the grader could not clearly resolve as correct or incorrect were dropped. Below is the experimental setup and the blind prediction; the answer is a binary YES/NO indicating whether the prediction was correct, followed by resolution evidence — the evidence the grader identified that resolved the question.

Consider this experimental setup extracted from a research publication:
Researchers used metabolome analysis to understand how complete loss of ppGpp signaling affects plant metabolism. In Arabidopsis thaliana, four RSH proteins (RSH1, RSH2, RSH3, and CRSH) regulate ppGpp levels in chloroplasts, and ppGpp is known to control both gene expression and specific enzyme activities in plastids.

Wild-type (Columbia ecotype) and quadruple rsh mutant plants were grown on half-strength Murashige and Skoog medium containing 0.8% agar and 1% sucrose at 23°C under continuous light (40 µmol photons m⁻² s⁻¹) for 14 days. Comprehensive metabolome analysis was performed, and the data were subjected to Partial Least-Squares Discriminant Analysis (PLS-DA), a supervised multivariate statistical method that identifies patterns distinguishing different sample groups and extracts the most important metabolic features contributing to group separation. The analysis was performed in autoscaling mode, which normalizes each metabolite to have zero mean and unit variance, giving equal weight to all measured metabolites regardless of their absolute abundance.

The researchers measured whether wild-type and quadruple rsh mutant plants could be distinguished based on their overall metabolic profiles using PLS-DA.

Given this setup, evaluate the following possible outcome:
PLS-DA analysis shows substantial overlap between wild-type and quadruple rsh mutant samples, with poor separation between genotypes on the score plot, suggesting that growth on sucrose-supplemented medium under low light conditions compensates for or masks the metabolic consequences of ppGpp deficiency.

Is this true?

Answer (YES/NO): NO